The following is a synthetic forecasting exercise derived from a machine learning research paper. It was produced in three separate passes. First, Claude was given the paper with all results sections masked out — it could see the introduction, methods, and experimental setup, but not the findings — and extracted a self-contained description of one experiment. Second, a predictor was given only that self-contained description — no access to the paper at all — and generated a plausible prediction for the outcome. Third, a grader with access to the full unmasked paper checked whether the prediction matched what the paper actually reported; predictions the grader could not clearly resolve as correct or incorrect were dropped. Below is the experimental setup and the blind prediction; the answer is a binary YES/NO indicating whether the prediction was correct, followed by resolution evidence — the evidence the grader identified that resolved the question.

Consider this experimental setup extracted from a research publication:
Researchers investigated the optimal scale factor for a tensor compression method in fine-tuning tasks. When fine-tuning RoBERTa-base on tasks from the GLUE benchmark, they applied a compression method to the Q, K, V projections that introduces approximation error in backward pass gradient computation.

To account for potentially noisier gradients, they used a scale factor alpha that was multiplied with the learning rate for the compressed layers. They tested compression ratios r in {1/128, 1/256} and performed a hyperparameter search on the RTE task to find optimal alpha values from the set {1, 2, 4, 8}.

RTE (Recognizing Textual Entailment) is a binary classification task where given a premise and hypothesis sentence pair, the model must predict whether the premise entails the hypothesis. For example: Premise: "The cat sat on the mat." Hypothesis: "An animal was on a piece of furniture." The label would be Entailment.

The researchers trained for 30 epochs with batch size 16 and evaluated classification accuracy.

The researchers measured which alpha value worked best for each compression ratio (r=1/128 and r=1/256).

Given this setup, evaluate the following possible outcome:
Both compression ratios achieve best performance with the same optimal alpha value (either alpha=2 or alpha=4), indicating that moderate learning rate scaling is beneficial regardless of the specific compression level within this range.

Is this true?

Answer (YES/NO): NO